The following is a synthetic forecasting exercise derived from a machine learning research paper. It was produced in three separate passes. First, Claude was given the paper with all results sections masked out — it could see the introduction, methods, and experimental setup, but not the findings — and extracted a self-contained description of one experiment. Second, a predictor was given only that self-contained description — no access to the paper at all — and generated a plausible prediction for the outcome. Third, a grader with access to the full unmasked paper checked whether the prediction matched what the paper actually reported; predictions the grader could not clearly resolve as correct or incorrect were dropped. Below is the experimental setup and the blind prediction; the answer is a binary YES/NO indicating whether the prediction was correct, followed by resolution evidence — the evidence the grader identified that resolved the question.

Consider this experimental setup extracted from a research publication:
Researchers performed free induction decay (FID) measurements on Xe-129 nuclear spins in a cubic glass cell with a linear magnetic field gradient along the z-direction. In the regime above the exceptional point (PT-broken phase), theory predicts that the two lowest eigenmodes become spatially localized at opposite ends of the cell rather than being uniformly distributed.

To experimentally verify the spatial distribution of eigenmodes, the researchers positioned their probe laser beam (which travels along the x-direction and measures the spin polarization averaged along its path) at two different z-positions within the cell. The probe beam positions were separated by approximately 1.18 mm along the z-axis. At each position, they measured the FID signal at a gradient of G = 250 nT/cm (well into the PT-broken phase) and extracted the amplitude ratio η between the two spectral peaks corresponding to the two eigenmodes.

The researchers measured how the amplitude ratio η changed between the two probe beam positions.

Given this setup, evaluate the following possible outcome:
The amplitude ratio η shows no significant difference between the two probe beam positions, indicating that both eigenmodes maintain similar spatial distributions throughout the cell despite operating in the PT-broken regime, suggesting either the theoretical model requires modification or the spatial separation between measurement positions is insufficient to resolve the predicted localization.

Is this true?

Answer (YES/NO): NO